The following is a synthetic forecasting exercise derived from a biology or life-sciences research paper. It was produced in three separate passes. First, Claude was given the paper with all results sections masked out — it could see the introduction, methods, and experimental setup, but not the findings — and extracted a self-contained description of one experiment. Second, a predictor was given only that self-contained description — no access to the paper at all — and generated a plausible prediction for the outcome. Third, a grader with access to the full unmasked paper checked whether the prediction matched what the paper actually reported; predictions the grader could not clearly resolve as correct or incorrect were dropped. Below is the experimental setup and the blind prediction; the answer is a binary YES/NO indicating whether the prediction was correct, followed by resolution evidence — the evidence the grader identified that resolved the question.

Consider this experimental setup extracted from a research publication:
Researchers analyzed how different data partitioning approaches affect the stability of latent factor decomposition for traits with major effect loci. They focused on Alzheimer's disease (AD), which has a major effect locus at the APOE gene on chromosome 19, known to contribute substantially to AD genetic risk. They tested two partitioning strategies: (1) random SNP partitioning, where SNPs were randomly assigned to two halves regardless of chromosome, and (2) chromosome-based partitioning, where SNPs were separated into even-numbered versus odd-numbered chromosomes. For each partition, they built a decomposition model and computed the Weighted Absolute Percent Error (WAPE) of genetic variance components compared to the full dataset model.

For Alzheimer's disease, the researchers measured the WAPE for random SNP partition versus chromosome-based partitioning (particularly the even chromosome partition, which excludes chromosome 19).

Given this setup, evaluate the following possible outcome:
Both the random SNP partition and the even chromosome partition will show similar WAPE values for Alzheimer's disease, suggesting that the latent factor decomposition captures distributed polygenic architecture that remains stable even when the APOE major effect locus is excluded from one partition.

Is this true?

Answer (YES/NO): NO